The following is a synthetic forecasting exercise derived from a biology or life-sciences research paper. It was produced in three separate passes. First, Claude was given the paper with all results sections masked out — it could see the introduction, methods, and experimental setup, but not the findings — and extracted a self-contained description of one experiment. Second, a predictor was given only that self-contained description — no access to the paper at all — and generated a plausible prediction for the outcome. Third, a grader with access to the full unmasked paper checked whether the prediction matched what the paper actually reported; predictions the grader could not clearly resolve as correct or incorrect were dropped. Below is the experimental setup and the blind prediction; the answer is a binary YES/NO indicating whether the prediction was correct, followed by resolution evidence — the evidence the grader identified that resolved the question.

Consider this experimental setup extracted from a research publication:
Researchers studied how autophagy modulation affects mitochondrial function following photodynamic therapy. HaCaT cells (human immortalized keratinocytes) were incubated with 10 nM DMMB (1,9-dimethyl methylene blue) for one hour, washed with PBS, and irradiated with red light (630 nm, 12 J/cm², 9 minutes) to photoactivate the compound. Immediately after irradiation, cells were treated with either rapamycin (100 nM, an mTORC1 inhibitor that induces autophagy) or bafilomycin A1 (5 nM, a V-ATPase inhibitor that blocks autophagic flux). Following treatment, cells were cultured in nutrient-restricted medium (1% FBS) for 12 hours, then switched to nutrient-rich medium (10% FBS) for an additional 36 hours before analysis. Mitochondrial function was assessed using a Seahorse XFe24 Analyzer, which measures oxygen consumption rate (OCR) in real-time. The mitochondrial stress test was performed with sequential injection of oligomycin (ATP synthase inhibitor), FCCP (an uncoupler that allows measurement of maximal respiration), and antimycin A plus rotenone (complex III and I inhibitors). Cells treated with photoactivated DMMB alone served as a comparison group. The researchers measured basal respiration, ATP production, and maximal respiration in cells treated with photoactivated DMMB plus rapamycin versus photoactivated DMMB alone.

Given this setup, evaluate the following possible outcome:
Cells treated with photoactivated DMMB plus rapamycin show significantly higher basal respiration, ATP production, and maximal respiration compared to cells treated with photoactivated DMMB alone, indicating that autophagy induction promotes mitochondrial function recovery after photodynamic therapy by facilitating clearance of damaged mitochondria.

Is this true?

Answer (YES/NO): NO